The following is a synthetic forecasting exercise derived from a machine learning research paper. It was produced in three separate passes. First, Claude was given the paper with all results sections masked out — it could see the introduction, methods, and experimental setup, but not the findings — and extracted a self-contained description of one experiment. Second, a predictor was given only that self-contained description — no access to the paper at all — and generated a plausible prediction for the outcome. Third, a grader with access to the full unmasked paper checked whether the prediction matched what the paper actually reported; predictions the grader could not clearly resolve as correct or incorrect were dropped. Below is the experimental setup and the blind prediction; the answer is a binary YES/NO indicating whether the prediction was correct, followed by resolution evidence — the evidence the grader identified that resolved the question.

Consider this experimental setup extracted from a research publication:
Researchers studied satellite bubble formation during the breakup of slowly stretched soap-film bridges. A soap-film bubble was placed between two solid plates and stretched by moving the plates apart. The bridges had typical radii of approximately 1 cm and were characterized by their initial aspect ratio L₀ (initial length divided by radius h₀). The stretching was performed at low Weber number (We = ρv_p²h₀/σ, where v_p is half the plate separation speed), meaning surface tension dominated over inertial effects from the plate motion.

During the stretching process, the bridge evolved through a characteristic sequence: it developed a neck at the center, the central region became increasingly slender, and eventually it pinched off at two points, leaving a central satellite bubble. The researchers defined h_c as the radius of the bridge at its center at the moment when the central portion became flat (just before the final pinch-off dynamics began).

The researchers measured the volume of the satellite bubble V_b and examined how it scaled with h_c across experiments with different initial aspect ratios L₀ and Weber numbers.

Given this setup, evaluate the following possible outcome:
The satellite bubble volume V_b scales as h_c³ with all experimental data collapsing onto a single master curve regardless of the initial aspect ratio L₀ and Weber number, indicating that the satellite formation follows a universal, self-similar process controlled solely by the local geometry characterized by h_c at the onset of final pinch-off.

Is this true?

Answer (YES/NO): NO